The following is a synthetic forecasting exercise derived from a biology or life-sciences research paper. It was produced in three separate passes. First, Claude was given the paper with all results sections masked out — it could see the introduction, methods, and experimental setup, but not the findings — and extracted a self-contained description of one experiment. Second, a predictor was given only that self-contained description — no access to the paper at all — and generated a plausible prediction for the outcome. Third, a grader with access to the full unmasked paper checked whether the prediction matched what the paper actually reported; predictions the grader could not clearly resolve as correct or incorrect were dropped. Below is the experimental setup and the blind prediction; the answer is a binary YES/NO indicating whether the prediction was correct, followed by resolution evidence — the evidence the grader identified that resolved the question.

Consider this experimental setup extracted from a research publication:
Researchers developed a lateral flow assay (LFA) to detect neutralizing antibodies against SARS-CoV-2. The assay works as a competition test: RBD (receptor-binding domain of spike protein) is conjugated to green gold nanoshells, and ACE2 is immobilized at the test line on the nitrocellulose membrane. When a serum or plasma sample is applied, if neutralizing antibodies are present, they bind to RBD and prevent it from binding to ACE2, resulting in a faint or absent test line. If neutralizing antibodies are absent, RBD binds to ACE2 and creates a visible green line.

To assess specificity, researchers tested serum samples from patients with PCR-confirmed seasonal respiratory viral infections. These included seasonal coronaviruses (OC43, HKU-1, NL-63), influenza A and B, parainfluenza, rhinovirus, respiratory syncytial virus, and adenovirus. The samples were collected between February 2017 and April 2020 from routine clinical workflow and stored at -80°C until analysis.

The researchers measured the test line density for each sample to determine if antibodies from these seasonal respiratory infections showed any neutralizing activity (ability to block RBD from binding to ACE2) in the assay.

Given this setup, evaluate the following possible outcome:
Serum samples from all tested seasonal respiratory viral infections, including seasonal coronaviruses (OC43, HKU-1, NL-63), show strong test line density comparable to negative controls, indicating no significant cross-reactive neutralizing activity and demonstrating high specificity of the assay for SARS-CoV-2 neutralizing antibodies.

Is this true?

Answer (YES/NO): YES